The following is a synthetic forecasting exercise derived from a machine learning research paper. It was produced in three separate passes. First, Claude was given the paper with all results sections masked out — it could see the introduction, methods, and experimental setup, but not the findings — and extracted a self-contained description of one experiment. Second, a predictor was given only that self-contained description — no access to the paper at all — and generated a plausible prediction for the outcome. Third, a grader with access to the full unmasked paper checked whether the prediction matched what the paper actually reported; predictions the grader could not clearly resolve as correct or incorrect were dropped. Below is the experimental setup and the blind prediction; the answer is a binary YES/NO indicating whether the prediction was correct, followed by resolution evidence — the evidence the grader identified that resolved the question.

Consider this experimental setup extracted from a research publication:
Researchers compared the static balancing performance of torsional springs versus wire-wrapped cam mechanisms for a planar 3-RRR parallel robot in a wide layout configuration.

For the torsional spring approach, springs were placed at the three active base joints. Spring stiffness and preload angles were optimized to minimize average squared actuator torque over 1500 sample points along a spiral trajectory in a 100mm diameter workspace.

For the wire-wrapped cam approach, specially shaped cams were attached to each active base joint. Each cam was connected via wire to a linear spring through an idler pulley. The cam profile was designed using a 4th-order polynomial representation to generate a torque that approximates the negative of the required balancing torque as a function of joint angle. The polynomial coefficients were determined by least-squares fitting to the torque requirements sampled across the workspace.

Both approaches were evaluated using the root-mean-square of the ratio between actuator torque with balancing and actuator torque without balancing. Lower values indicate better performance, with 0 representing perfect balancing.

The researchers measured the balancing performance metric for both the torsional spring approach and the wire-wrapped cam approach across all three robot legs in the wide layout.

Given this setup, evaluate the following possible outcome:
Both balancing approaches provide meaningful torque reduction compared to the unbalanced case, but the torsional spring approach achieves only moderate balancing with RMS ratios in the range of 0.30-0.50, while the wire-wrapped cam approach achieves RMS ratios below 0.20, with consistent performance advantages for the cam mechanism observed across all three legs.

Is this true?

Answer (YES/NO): NO